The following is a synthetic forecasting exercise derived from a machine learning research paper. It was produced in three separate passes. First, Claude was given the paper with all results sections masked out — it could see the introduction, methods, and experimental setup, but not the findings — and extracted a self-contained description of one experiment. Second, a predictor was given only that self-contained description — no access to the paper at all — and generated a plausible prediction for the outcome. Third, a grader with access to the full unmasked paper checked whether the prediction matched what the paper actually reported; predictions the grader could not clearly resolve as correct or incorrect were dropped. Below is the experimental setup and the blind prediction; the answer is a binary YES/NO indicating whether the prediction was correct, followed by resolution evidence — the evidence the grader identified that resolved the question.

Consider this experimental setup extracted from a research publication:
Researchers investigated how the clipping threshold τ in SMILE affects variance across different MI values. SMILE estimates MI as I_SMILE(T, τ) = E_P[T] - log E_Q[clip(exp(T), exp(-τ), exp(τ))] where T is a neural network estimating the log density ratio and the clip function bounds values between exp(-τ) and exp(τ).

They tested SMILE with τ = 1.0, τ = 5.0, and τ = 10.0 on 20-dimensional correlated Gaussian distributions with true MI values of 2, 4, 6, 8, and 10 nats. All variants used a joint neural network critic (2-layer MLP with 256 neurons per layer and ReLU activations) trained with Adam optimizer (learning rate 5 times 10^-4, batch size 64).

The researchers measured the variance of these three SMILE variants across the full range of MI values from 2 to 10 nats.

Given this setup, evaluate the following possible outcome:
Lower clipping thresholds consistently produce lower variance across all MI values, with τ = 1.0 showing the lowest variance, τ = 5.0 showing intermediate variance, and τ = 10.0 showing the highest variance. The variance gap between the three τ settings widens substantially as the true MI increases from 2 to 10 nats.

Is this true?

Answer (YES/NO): NO